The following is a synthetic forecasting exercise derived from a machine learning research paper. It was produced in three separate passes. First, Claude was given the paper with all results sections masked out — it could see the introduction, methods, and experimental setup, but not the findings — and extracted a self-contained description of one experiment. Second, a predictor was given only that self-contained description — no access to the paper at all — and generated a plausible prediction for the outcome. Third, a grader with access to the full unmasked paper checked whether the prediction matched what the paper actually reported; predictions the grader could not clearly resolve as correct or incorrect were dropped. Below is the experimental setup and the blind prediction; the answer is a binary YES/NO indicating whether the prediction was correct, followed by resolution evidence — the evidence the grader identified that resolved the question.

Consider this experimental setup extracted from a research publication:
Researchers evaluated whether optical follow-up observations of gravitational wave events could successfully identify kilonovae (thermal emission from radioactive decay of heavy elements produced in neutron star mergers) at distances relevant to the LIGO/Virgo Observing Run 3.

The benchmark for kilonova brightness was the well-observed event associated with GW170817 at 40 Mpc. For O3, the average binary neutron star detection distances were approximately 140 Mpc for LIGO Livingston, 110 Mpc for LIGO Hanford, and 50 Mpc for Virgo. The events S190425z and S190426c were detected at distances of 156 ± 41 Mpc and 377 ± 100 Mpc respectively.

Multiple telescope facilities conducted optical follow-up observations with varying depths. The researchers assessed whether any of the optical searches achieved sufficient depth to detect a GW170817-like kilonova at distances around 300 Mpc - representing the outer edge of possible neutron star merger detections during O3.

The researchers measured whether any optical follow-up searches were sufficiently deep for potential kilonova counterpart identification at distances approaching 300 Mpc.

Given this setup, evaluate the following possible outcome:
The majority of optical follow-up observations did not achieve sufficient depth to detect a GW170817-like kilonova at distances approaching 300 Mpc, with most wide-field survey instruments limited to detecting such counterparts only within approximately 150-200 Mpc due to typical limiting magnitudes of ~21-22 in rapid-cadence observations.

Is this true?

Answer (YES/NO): YES